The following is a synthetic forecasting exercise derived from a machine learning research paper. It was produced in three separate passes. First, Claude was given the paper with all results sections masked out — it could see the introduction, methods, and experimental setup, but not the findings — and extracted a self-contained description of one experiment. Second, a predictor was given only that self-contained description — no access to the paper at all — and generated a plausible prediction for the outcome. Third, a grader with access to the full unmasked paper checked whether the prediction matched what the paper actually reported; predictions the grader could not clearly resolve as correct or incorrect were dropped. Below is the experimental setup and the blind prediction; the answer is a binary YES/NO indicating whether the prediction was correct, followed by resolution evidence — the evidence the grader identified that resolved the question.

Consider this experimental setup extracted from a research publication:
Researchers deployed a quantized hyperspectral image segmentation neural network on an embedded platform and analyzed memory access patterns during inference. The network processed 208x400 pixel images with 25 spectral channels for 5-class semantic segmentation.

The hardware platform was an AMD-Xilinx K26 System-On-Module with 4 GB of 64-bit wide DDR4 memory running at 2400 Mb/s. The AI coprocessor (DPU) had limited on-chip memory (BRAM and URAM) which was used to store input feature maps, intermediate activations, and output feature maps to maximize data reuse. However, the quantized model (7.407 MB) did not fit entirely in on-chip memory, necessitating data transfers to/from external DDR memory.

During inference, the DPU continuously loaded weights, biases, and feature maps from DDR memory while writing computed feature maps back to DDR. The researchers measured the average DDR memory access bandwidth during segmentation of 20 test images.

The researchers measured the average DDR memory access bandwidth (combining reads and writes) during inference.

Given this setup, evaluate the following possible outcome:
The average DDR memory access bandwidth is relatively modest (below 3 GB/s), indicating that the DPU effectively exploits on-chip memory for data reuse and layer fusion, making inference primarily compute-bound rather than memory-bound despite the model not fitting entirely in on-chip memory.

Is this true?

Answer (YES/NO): YES